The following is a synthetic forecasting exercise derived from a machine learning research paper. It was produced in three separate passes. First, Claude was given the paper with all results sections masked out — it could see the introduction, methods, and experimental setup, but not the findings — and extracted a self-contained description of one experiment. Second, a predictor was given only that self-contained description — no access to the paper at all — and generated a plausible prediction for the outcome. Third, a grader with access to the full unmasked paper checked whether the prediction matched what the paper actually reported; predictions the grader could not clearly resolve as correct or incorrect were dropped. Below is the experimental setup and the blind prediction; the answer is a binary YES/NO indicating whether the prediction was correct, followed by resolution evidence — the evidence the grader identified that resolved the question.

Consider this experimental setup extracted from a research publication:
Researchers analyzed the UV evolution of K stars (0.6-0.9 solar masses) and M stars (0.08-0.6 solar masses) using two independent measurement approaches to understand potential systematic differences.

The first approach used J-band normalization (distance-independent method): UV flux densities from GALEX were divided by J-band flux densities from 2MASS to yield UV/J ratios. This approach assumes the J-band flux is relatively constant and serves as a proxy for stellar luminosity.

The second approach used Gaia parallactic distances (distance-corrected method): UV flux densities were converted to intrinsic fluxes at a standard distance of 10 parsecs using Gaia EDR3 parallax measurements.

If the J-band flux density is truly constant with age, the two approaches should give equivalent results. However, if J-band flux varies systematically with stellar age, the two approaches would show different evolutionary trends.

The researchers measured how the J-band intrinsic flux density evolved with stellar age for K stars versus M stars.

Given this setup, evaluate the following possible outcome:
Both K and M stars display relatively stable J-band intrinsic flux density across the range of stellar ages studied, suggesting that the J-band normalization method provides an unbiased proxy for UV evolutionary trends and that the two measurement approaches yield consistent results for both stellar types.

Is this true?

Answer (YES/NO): NO